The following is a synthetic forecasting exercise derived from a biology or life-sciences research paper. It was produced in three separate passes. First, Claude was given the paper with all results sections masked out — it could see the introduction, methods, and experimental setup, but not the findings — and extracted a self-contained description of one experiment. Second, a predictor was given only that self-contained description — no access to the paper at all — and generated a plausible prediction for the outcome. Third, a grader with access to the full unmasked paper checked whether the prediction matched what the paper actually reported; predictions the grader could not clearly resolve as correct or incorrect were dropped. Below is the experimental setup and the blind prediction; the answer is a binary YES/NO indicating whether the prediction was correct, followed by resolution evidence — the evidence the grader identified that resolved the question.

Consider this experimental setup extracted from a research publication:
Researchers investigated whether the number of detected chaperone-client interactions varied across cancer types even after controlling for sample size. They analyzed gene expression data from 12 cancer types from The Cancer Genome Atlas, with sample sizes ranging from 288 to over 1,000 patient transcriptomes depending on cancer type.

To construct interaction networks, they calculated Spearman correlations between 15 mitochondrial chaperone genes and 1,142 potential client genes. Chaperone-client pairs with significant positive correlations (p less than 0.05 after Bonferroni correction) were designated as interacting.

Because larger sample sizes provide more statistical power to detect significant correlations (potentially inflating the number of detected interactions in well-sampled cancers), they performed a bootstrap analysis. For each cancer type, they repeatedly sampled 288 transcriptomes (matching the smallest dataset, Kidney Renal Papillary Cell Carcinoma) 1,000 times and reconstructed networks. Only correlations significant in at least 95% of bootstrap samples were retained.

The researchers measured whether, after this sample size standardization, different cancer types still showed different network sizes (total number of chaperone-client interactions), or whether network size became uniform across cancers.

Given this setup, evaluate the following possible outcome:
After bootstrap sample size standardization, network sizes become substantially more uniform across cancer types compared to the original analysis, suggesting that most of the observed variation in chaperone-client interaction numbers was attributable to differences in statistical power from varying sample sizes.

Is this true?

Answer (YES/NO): NO